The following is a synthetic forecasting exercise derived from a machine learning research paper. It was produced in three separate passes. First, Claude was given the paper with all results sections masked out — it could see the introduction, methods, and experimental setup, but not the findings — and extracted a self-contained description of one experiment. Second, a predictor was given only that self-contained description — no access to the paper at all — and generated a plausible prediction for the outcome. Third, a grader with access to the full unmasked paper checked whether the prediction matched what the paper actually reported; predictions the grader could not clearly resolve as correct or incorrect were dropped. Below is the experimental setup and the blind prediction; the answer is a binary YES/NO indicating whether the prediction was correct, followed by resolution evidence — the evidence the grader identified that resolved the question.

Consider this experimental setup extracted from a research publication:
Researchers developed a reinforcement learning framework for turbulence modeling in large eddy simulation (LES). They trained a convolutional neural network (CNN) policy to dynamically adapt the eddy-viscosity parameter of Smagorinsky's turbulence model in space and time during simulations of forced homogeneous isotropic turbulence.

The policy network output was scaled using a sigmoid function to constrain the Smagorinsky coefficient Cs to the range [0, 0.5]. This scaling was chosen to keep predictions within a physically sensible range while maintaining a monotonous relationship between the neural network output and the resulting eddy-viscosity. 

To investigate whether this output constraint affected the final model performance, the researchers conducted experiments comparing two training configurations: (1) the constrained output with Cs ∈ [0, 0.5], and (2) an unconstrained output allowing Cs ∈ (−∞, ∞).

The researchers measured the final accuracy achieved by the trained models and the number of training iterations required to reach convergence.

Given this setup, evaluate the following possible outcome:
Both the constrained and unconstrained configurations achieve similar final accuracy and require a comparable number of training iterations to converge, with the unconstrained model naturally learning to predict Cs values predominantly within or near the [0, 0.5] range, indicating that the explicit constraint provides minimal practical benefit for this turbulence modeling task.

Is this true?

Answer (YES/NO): NO